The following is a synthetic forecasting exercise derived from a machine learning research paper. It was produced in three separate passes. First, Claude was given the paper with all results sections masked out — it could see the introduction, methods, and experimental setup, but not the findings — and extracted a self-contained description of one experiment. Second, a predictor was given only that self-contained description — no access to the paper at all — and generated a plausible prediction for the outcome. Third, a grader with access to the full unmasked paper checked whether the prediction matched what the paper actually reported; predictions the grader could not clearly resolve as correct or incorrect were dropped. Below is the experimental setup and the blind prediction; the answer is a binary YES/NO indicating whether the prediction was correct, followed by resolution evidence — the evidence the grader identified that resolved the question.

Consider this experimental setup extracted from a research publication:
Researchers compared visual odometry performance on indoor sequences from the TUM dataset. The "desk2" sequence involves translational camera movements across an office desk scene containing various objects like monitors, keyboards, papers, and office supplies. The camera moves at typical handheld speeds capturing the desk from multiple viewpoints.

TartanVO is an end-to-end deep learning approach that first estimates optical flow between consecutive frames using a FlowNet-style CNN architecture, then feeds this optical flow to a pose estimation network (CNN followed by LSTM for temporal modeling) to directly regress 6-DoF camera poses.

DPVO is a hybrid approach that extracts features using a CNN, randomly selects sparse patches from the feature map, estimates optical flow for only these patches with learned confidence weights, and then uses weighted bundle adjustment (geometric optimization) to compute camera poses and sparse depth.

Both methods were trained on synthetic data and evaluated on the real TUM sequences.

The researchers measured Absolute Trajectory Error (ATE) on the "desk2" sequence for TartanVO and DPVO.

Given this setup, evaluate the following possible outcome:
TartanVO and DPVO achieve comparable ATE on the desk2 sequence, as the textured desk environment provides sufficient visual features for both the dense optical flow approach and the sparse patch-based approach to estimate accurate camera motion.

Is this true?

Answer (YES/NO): NO